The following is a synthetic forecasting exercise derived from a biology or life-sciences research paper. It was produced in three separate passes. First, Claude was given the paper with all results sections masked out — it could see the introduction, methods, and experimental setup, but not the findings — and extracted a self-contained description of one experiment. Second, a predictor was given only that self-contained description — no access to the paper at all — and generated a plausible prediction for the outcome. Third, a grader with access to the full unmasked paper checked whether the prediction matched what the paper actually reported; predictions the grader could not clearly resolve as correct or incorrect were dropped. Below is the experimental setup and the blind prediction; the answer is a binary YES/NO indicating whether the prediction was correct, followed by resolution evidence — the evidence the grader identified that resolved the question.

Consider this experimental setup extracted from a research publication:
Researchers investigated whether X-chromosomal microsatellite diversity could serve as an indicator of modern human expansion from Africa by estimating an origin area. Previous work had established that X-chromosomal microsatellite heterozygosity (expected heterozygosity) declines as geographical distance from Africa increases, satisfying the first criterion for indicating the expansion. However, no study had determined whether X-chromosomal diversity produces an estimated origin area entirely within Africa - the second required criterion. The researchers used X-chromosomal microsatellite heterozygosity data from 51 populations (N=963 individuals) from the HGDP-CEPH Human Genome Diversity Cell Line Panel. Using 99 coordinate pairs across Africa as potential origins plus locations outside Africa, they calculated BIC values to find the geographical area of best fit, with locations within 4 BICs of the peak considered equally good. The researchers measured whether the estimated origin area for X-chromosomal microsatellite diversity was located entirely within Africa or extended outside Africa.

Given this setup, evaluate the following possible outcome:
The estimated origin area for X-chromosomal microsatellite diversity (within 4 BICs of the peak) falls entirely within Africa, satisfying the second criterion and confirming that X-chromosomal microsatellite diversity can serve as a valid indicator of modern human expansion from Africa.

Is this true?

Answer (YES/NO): YES